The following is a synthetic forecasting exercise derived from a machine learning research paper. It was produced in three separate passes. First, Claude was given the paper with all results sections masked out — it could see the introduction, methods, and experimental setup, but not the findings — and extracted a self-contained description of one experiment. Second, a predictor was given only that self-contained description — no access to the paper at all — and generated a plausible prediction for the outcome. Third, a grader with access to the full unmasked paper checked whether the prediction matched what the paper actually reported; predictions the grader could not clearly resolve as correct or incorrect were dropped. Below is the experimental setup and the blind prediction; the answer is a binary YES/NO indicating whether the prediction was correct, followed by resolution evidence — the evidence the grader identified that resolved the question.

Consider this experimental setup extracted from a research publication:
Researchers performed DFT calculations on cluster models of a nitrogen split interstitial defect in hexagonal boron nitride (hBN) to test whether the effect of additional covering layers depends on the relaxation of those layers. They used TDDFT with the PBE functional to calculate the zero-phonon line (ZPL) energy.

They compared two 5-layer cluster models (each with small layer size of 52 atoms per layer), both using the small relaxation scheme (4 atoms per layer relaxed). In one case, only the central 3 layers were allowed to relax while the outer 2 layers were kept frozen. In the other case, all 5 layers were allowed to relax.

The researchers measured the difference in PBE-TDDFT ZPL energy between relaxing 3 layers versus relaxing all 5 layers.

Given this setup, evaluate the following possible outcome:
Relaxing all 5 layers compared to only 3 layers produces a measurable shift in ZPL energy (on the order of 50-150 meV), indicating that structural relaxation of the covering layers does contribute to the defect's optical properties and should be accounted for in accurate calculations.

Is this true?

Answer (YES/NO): NO